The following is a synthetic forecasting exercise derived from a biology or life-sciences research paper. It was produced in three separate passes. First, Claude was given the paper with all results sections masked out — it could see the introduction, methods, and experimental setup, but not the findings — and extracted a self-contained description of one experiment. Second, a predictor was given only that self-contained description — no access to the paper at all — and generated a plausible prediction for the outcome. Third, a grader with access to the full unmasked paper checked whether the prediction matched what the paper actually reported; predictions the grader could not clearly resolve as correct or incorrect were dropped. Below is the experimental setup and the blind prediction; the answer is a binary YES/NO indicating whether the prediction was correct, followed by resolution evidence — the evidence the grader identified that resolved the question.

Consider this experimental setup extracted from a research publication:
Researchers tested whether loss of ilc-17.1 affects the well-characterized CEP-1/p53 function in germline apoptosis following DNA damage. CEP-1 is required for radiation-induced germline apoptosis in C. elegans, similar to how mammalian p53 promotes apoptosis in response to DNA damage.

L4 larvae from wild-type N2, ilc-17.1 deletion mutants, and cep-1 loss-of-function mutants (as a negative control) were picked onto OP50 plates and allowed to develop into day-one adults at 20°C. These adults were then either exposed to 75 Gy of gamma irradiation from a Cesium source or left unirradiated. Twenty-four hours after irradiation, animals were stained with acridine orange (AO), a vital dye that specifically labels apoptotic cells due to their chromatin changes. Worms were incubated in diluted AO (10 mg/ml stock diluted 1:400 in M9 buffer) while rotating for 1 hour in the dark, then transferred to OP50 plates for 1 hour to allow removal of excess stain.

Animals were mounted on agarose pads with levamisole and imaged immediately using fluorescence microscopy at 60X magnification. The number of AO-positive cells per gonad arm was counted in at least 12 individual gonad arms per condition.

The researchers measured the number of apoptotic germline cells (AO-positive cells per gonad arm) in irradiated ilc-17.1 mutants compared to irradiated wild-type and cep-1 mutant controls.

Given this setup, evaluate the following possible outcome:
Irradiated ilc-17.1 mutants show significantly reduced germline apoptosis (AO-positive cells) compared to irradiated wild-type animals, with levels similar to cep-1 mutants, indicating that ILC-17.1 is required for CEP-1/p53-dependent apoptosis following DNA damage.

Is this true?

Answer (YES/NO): NO